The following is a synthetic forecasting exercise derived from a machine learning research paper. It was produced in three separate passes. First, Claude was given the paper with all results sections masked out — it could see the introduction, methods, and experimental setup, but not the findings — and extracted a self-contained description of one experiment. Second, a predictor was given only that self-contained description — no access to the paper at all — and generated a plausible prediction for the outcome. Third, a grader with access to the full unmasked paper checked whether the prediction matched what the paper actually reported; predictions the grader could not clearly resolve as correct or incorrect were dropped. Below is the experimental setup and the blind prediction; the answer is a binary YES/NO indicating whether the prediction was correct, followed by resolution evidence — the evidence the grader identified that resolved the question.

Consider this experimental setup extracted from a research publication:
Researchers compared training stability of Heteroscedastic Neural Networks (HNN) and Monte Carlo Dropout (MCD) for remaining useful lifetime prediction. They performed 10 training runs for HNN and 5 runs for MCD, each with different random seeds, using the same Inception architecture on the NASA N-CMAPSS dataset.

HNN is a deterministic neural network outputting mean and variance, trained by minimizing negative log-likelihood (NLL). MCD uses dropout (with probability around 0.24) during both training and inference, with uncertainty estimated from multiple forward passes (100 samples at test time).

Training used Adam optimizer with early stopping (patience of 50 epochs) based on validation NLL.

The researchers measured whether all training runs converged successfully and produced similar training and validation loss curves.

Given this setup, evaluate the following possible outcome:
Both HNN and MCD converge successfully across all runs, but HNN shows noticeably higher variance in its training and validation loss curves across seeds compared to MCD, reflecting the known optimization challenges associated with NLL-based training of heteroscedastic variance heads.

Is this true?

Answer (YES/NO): NO